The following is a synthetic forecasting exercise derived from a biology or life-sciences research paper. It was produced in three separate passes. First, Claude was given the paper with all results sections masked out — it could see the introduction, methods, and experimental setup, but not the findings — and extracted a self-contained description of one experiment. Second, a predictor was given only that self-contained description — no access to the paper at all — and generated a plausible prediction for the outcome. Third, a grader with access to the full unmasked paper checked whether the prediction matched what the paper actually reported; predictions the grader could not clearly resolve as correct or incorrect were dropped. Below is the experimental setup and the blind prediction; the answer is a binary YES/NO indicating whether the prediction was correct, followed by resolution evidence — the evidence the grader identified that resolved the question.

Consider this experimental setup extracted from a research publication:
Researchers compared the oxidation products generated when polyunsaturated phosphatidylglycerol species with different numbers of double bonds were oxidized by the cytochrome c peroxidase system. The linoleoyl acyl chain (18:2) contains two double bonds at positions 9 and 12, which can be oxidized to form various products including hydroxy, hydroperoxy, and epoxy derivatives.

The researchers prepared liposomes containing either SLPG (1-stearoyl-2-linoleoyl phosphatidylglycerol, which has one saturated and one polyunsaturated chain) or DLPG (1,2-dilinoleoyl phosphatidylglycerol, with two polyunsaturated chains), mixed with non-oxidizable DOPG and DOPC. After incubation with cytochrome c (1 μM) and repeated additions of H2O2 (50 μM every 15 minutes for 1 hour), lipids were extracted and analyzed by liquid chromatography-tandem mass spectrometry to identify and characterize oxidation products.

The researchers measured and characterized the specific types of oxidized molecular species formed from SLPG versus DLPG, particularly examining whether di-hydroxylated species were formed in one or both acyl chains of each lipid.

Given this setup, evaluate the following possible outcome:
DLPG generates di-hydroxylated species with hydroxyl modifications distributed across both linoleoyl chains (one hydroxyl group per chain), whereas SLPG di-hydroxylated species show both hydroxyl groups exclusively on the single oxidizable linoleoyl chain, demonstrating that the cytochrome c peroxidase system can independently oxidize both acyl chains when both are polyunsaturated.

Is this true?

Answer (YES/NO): YES